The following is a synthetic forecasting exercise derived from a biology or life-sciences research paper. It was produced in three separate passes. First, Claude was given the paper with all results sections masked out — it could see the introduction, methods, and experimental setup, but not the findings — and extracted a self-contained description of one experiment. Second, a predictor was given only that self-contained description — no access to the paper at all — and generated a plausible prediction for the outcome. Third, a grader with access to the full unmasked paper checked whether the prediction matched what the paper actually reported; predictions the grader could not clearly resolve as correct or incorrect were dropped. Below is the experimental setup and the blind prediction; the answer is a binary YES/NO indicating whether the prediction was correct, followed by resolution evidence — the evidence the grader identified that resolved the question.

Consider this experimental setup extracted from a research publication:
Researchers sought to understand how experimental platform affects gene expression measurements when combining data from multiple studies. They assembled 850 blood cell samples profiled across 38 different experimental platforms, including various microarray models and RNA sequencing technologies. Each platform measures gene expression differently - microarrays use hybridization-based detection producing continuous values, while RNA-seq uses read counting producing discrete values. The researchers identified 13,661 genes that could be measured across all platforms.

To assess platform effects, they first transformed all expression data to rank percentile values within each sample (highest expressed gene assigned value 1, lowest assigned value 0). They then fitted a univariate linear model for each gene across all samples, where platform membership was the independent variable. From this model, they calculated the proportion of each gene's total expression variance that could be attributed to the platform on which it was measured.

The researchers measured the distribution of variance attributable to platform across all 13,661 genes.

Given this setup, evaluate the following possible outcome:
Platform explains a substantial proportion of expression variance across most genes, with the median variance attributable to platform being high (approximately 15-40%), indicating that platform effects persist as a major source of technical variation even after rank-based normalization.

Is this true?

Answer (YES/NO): NO